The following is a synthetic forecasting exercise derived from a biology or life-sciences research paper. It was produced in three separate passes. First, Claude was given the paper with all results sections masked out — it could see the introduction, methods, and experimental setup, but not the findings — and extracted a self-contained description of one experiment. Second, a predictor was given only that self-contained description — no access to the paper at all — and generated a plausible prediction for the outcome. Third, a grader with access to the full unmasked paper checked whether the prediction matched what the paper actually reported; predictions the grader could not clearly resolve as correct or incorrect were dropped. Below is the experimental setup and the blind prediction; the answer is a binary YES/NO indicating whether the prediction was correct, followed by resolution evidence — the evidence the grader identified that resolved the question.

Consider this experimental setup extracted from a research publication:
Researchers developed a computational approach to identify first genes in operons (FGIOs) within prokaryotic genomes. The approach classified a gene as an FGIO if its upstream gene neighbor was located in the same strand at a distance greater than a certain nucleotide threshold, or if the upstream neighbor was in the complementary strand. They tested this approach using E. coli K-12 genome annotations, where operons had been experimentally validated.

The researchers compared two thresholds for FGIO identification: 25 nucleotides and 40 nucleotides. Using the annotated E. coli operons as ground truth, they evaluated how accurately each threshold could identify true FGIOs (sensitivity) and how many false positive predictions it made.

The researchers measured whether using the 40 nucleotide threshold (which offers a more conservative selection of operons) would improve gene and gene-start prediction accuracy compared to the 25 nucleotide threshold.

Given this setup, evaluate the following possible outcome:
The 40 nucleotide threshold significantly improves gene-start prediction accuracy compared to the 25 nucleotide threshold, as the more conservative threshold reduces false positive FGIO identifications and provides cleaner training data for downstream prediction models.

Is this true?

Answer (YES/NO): NO